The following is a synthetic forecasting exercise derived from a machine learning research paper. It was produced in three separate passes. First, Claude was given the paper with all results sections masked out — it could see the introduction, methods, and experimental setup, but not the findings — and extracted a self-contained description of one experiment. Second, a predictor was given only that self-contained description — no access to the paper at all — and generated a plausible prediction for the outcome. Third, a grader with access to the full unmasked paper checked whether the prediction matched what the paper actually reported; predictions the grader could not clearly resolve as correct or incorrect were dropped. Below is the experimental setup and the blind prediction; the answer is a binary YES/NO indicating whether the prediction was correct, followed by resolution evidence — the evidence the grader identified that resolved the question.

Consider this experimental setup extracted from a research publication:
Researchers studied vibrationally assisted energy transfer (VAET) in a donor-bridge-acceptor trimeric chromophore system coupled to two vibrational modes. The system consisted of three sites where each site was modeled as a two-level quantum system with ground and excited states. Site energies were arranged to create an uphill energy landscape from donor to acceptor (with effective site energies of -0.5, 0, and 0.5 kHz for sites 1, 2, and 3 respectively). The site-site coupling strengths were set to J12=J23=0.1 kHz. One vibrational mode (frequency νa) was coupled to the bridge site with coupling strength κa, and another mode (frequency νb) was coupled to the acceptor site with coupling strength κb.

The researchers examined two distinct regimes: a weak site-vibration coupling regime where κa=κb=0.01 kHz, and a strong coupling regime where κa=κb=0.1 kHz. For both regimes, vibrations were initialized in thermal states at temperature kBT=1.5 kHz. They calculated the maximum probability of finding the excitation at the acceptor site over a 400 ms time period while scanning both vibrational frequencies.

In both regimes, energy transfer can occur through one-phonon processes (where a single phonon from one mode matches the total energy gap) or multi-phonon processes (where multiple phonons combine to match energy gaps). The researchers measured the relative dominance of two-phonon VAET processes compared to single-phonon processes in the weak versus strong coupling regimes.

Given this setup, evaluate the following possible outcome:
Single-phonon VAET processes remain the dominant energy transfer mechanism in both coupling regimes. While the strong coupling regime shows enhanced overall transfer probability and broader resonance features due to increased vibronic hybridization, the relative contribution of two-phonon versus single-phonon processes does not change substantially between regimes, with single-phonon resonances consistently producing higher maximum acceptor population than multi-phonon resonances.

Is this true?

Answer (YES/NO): NO